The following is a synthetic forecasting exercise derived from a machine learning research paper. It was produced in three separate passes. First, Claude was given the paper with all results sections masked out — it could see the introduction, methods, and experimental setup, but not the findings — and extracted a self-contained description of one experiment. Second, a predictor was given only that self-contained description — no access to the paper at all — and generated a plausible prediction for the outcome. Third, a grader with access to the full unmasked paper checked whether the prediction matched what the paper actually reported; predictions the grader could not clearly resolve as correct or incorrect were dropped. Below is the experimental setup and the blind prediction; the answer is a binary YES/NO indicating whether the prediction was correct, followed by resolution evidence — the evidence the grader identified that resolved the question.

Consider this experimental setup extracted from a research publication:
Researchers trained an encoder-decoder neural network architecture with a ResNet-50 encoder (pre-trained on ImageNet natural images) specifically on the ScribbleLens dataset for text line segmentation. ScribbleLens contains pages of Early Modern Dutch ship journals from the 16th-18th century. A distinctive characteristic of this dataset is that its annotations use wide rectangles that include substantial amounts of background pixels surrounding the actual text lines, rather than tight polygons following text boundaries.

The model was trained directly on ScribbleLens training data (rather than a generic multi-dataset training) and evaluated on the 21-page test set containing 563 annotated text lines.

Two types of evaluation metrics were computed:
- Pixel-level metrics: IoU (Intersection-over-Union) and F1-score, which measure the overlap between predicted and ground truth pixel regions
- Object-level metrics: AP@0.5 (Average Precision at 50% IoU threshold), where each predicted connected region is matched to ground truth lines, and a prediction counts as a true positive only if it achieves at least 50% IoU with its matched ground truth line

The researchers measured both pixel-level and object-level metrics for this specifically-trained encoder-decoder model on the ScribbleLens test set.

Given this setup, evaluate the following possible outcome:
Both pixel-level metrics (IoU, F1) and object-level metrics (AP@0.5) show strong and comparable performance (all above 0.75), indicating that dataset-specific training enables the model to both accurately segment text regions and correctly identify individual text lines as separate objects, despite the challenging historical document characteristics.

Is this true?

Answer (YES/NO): NO